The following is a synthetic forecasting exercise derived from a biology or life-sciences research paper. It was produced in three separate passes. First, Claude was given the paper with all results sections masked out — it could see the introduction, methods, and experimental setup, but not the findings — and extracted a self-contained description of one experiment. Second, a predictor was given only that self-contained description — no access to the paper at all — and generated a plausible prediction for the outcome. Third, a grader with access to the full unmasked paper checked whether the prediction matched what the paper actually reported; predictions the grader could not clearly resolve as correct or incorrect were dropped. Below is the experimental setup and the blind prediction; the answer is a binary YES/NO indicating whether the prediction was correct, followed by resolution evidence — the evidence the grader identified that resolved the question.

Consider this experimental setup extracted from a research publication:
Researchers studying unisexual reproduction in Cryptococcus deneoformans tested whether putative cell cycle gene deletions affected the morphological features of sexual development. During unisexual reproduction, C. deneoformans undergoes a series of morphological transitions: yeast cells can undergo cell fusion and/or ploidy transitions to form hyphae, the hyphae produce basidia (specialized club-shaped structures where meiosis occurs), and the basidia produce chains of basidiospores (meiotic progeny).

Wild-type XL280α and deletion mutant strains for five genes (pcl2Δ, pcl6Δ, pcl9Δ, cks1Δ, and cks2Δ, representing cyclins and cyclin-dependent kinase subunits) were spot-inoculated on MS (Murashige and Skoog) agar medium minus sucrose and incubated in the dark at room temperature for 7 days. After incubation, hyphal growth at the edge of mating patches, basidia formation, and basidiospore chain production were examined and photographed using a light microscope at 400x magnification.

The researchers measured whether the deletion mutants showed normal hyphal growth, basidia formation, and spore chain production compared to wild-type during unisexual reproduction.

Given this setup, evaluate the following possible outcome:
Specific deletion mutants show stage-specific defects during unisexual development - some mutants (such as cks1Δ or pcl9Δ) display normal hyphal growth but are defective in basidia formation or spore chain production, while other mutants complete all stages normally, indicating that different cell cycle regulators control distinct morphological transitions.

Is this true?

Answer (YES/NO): NO